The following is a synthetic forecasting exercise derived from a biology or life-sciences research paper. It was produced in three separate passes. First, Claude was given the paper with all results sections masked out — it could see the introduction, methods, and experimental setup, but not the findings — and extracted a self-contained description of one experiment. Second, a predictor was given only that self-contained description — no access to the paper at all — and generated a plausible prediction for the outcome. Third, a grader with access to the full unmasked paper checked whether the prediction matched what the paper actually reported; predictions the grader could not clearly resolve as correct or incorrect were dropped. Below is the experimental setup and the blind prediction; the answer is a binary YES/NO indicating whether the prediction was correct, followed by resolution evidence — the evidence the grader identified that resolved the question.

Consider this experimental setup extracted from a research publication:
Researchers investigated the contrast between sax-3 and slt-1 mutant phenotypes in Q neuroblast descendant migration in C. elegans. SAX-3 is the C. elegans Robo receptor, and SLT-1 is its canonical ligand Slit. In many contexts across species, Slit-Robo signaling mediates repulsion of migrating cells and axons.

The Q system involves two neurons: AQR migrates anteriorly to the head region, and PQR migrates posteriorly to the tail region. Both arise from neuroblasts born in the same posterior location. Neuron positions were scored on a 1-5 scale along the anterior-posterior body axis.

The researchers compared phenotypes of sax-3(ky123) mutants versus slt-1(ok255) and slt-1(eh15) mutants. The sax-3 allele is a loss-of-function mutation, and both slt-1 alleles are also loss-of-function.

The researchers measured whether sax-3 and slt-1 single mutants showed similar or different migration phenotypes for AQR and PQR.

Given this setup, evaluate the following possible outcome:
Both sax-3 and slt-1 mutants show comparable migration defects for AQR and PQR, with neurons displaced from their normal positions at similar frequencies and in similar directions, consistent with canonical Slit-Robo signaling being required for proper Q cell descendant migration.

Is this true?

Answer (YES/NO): NO